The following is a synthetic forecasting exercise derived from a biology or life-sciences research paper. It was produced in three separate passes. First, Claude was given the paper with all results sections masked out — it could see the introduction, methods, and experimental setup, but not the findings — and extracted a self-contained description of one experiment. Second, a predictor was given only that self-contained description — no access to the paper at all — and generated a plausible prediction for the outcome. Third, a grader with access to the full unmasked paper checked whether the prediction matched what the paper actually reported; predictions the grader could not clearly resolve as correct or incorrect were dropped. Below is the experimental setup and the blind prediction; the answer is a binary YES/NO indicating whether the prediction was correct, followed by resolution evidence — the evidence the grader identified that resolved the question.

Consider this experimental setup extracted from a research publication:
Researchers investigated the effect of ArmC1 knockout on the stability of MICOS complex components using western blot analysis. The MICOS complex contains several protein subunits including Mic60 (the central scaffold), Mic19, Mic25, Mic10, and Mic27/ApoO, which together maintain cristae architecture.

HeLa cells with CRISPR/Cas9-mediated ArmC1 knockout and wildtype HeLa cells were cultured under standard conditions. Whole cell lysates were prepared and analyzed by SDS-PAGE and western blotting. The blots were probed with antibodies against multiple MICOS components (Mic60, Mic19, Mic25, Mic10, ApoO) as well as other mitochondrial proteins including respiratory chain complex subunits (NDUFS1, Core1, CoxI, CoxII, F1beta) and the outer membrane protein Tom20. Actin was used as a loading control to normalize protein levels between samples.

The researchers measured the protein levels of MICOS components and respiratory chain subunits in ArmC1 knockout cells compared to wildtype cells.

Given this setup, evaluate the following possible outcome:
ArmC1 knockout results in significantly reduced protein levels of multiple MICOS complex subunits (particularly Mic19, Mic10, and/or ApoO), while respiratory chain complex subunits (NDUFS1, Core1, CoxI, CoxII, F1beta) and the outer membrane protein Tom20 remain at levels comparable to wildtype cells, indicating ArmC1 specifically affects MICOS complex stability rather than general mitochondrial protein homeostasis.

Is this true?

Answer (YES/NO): NO